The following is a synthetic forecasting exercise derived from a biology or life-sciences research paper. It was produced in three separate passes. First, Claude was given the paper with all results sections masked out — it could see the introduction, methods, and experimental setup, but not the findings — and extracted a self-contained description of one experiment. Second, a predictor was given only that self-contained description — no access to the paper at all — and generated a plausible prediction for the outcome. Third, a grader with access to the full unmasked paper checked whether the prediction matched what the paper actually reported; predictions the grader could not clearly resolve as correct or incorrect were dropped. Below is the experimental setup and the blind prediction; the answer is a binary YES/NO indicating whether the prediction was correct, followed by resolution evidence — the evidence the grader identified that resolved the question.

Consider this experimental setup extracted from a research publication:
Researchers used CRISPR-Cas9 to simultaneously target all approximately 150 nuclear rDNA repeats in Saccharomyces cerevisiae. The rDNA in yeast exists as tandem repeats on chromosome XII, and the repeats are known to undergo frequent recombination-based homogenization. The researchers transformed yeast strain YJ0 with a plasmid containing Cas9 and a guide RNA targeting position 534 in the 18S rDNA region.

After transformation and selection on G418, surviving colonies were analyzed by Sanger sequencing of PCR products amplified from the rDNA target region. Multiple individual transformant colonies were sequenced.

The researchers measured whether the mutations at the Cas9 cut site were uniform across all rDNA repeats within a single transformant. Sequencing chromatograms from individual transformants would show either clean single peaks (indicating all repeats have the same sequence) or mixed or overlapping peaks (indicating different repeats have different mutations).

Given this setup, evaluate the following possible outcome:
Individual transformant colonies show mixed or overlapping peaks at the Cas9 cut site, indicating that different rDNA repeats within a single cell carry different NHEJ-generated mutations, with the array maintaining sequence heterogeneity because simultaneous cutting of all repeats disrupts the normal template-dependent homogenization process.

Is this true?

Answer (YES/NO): NO